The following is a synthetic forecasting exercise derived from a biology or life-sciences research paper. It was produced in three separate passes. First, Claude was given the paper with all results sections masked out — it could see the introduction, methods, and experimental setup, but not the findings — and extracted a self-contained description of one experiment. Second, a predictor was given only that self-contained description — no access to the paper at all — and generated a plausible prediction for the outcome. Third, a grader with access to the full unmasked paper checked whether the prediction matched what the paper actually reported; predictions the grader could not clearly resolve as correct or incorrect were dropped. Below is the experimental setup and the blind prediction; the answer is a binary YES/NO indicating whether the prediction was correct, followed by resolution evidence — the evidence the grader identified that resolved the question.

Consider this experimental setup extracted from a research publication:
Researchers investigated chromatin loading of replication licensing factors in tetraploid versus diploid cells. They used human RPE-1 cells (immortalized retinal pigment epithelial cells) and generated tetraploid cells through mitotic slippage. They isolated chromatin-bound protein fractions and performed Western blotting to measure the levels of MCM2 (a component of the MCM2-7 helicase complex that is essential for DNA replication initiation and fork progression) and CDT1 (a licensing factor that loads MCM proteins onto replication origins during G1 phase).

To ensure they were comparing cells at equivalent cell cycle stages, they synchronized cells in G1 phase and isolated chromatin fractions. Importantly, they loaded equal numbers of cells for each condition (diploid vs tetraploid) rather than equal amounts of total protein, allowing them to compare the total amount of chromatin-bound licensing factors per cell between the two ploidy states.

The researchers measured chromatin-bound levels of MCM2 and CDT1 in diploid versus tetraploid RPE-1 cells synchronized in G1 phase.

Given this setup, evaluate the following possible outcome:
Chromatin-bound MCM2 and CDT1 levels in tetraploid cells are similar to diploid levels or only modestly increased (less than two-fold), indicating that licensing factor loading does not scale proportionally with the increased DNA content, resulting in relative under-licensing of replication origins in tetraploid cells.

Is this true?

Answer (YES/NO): YES